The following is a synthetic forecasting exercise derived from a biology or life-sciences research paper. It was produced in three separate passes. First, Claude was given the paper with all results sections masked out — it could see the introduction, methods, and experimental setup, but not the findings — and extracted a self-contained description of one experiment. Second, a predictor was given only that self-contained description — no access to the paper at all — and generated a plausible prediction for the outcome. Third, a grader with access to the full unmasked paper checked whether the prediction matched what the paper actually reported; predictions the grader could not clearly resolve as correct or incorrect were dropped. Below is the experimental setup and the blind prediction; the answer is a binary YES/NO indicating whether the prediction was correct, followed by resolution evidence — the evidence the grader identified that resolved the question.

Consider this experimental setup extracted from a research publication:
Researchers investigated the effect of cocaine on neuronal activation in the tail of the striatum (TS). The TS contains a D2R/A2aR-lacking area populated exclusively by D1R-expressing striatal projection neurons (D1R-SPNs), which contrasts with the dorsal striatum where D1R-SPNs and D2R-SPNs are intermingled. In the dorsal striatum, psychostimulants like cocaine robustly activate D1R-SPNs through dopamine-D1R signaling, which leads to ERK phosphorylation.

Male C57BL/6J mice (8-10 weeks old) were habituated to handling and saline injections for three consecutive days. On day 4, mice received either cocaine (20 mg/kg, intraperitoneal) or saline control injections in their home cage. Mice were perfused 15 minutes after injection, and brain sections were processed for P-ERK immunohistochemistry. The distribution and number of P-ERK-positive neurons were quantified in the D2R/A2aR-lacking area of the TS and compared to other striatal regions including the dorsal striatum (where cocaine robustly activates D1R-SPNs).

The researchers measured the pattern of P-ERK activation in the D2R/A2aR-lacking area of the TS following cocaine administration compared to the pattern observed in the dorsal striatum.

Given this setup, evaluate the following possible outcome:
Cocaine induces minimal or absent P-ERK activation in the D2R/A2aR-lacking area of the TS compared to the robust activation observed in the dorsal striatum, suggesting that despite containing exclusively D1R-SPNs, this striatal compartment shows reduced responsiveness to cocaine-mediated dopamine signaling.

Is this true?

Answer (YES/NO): NO